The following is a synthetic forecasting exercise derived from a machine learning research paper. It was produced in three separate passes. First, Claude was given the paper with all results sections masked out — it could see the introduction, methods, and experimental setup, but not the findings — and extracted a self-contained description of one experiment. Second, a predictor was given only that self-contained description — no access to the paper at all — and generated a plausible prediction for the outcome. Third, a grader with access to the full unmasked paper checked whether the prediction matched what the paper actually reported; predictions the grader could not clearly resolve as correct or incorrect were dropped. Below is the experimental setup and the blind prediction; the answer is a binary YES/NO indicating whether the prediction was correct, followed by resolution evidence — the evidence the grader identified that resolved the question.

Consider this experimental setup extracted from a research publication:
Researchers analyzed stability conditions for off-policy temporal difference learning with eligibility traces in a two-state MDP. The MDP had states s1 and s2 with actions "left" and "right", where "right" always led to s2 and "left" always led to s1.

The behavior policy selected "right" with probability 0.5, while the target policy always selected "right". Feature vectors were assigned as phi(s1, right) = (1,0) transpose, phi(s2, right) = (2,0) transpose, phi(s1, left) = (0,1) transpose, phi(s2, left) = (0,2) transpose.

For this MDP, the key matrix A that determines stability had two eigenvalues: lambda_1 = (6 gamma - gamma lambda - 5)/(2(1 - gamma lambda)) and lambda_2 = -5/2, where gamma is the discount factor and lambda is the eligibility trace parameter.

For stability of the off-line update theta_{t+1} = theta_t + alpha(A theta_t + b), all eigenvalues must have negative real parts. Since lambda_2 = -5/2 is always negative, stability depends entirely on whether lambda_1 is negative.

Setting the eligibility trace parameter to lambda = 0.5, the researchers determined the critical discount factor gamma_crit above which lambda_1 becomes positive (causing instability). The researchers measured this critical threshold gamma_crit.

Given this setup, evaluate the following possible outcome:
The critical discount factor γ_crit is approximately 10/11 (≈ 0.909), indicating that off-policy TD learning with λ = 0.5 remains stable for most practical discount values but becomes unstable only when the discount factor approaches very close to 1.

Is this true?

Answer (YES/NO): YES